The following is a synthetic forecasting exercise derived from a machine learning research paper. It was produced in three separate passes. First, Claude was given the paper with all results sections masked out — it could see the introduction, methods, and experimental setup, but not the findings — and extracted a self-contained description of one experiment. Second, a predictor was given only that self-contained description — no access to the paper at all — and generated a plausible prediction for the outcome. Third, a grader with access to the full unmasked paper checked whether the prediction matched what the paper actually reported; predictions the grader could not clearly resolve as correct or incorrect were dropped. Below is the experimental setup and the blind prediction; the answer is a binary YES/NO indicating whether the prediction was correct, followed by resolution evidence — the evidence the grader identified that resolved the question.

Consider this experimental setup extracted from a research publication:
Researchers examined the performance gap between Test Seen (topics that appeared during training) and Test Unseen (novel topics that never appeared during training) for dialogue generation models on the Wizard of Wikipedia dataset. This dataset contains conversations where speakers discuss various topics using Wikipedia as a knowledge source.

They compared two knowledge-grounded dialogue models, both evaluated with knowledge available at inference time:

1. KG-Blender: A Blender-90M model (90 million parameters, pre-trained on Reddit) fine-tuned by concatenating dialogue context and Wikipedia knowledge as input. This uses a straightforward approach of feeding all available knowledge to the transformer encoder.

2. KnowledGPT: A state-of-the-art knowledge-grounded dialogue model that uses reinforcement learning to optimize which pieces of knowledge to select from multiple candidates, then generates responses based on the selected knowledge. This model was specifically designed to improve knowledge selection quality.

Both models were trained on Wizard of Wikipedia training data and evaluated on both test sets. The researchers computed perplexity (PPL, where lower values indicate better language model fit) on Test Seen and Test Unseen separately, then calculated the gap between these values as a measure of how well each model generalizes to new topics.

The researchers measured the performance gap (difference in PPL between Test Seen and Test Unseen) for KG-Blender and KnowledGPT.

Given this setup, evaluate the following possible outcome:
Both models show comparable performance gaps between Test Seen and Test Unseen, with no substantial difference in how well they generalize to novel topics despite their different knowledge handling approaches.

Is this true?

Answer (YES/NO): NO